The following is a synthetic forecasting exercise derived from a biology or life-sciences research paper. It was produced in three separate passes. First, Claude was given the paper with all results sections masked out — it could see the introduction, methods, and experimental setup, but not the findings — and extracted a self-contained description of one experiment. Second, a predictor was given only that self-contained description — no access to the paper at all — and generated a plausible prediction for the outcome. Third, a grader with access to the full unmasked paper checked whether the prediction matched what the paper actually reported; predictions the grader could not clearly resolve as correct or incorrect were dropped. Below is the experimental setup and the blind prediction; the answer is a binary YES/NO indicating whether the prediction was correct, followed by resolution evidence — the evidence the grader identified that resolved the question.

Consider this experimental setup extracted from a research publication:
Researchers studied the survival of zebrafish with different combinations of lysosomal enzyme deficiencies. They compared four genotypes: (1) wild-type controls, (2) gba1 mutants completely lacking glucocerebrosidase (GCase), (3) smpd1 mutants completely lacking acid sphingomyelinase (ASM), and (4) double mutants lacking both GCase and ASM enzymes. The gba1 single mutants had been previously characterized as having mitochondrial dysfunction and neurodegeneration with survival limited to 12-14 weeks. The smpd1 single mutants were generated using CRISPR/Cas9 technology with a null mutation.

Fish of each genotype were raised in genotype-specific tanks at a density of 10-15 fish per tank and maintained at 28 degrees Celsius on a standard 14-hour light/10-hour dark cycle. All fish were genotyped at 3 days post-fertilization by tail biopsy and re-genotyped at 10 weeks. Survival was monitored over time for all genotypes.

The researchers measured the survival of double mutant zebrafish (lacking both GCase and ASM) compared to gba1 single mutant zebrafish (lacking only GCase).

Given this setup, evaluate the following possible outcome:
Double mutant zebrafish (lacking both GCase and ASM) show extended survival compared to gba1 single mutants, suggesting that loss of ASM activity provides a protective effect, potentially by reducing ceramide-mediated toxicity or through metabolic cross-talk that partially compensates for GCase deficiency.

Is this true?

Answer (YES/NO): NO